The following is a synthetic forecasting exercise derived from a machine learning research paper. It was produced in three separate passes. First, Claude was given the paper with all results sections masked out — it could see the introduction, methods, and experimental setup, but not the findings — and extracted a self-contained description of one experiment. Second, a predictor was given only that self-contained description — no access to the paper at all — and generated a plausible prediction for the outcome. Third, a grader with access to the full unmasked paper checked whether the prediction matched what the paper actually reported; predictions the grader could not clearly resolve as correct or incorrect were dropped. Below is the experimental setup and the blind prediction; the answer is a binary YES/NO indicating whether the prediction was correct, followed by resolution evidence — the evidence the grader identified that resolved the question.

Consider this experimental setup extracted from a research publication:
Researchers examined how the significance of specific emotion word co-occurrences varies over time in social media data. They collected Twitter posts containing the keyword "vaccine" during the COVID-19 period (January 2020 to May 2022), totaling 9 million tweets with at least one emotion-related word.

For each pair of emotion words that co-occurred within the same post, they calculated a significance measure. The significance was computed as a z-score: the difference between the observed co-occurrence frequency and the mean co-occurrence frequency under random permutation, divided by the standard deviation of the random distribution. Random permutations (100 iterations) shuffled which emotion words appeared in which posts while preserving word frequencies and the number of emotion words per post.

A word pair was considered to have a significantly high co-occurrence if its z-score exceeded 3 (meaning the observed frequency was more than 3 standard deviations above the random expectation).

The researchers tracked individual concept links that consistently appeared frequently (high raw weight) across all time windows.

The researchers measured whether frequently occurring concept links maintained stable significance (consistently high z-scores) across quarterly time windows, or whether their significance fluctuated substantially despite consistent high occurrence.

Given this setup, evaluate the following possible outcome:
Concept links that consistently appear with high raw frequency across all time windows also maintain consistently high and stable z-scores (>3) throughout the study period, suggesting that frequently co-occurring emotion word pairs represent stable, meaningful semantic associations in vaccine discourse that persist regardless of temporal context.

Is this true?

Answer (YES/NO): NO